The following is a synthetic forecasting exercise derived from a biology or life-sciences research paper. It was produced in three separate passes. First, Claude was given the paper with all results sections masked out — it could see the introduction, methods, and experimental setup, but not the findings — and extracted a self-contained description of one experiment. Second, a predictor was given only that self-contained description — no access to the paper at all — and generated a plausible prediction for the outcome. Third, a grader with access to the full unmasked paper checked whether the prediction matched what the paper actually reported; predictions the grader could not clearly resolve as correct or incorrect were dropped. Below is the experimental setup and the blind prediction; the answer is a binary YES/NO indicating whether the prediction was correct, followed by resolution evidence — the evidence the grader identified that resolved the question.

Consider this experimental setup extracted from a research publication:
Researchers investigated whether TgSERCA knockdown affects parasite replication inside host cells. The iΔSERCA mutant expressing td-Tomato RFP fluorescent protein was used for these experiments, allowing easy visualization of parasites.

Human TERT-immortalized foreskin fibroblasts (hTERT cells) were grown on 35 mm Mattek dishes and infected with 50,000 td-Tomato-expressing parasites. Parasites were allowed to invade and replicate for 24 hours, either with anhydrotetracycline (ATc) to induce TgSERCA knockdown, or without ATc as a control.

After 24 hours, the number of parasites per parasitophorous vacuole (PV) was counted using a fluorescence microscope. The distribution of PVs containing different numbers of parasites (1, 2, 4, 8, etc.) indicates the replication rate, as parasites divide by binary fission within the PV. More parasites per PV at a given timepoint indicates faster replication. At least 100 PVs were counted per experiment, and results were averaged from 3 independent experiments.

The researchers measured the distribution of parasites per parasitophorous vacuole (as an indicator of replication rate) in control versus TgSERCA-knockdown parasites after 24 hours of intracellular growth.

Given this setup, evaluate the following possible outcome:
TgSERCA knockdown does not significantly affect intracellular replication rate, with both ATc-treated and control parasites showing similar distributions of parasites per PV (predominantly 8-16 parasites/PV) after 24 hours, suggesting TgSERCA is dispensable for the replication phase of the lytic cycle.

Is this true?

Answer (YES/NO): NO